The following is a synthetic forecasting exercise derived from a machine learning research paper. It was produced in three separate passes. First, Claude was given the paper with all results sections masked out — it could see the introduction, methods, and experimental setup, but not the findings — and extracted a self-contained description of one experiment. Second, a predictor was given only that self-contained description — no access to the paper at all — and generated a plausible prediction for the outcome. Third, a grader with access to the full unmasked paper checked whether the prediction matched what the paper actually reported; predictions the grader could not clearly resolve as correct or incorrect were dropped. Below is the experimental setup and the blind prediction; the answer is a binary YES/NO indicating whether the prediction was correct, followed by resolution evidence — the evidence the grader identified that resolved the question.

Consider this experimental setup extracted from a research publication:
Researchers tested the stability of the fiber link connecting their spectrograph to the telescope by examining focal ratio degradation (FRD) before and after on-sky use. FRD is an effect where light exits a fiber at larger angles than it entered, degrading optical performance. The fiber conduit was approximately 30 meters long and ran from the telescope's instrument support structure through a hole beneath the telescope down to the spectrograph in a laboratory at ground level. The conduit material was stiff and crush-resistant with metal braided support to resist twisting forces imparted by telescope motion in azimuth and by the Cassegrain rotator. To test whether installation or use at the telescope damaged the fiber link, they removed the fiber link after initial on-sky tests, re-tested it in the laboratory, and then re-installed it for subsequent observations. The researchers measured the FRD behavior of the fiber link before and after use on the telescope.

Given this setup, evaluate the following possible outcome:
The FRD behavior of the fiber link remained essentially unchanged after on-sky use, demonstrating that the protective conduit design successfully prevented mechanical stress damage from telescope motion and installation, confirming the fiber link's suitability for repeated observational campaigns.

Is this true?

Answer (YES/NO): YES